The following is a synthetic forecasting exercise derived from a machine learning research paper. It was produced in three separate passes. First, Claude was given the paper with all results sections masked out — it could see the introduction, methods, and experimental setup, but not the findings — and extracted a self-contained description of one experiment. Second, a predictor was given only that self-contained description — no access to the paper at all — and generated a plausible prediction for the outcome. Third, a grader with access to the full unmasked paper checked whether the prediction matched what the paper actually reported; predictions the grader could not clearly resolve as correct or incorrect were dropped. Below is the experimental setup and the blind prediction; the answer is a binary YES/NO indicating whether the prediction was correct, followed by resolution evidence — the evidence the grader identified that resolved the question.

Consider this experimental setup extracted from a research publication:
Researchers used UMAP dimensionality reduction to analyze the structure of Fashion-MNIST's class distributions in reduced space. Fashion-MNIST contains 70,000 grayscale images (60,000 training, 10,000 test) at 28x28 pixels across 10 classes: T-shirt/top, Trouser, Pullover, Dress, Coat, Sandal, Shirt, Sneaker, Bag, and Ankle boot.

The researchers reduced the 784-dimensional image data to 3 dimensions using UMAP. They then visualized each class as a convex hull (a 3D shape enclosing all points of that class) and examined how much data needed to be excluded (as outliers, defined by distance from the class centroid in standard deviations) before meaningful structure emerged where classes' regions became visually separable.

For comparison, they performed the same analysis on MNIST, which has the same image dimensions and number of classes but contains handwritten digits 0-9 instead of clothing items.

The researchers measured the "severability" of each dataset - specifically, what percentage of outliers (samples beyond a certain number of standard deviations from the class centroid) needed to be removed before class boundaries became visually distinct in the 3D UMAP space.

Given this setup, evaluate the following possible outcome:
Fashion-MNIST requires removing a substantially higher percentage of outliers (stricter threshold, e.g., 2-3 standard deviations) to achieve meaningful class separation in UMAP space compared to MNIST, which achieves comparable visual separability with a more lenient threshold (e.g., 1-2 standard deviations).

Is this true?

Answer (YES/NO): NO